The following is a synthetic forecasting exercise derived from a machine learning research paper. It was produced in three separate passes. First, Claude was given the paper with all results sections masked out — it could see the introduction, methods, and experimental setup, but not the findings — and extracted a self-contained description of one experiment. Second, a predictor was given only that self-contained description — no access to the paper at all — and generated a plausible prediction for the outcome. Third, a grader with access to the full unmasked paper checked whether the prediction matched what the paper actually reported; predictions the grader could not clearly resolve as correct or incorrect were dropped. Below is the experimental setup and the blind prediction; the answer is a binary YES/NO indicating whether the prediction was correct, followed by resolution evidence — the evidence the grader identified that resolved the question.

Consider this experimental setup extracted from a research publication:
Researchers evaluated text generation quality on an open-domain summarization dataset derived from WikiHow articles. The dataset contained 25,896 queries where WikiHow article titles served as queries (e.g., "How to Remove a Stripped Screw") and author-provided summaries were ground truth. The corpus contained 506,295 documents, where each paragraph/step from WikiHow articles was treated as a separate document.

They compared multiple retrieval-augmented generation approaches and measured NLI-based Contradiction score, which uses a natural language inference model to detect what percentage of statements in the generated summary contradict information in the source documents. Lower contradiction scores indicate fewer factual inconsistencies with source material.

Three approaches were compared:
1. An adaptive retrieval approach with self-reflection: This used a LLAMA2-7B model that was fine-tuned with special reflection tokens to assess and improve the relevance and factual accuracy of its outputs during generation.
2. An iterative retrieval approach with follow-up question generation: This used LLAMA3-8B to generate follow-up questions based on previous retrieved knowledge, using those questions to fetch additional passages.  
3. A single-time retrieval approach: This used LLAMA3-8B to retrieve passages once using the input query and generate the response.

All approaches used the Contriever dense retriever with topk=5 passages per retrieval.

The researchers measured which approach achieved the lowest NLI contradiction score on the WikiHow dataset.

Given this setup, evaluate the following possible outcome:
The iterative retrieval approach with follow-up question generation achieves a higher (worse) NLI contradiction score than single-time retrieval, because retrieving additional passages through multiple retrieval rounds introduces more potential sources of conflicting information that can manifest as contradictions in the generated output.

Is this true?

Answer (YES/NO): NO